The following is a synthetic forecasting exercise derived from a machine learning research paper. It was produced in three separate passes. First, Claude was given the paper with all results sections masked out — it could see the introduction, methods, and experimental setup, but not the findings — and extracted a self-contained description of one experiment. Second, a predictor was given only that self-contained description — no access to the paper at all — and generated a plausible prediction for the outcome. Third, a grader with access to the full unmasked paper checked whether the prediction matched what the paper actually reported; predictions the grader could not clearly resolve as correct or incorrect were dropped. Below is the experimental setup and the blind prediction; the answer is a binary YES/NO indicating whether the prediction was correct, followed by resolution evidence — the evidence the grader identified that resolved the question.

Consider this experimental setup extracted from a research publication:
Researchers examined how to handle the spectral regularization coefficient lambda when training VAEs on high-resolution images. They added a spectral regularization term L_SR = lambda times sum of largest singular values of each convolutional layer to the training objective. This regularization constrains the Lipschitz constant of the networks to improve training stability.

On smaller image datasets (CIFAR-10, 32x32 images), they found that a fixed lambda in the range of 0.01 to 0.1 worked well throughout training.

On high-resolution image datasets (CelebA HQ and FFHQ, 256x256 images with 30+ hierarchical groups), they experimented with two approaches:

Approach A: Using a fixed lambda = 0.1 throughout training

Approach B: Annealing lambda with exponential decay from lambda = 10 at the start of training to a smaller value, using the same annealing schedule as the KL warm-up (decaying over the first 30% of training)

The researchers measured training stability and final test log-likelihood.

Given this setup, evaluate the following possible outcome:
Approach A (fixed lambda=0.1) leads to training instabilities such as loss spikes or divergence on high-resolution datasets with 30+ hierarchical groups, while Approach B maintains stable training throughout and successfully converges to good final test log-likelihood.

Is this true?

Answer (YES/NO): YES